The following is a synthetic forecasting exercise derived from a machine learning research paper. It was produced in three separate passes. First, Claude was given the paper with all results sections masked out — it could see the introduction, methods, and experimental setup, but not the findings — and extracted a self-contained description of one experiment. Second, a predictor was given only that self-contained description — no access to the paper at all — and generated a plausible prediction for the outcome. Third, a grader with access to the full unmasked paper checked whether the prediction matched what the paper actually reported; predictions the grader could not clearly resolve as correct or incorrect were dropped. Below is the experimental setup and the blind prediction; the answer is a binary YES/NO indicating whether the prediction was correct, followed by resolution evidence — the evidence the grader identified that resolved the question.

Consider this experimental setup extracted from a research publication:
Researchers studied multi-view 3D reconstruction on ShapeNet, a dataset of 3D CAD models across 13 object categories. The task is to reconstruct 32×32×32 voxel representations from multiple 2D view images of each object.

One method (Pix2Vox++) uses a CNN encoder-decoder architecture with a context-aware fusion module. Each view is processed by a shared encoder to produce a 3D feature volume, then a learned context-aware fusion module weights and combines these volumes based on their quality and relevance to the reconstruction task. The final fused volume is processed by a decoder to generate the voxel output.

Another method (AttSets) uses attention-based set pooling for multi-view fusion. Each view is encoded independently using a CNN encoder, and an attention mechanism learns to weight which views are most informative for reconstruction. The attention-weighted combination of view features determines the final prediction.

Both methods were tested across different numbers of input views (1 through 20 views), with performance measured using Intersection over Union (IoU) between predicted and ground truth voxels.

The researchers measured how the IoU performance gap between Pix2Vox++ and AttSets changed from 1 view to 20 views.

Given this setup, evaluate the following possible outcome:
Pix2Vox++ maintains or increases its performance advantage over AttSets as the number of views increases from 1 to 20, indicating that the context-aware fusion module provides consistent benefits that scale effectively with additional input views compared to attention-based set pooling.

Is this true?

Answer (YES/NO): NO